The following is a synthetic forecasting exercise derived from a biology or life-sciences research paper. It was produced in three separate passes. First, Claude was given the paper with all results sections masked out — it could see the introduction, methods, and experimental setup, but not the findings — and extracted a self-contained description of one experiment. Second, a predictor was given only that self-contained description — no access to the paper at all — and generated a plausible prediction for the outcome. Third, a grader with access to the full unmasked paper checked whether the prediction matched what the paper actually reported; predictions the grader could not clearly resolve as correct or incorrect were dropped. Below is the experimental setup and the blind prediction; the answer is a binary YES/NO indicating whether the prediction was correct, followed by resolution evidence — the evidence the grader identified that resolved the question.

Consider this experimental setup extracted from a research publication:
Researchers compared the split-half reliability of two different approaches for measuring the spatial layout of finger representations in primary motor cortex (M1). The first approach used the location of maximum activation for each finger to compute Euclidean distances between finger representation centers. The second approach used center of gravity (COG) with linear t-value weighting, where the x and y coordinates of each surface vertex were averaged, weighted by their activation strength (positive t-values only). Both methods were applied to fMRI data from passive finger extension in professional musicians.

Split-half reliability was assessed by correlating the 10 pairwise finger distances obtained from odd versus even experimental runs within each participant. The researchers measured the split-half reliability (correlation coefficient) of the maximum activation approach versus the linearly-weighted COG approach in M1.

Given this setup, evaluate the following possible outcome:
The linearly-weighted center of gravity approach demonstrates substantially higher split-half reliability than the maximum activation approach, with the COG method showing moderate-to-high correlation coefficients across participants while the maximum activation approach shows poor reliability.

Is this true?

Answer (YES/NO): NO